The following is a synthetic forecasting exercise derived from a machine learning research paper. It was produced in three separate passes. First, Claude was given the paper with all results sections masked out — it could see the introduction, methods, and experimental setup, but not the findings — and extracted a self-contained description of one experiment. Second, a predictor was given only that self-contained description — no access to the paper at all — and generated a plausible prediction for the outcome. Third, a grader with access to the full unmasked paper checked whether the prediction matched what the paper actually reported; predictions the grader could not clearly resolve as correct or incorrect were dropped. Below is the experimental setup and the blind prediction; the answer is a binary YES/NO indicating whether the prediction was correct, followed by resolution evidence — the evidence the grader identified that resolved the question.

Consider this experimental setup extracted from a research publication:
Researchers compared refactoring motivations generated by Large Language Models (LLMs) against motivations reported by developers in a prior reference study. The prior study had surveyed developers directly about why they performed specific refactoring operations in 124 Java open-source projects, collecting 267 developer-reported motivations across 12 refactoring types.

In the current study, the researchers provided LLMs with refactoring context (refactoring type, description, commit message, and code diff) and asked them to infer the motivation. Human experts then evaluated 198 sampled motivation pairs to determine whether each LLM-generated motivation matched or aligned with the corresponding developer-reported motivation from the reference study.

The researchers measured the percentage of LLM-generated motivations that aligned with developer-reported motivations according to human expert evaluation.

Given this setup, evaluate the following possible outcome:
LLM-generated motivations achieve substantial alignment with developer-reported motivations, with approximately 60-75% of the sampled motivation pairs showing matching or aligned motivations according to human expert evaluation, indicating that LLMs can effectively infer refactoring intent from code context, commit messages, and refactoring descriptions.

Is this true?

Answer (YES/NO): NO